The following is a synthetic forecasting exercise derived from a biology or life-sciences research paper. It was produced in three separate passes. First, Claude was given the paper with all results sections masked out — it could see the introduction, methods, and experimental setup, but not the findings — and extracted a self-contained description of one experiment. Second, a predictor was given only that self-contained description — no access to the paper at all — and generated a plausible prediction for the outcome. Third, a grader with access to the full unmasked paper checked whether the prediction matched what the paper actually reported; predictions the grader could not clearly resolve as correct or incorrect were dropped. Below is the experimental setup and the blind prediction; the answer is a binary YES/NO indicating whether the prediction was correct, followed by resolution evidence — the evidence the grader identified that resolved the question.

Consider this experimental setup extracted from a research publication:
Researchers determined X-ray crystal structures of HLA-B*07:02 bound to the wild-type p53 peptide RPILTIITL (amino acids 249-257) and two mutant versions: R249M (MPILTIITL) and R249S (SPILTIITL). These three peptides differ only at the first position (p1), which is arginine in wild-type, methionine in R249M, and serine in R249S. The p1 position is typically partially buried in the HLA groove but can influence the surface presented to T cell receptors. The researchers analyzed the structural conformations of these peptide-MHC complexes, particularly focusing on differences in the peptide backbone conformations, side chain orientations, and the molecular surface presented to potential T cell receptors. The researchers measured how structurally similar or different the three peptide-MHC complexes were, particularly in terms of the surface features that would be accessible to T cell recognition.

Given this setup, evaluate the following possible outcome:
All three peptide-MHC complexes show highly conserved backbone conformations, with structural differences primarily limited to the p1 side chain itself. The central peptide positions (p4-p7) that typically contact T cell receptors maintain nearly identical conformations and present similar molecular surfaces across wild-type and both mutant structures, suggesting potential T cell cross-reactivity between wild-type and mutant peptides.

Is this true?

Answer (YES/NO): NO